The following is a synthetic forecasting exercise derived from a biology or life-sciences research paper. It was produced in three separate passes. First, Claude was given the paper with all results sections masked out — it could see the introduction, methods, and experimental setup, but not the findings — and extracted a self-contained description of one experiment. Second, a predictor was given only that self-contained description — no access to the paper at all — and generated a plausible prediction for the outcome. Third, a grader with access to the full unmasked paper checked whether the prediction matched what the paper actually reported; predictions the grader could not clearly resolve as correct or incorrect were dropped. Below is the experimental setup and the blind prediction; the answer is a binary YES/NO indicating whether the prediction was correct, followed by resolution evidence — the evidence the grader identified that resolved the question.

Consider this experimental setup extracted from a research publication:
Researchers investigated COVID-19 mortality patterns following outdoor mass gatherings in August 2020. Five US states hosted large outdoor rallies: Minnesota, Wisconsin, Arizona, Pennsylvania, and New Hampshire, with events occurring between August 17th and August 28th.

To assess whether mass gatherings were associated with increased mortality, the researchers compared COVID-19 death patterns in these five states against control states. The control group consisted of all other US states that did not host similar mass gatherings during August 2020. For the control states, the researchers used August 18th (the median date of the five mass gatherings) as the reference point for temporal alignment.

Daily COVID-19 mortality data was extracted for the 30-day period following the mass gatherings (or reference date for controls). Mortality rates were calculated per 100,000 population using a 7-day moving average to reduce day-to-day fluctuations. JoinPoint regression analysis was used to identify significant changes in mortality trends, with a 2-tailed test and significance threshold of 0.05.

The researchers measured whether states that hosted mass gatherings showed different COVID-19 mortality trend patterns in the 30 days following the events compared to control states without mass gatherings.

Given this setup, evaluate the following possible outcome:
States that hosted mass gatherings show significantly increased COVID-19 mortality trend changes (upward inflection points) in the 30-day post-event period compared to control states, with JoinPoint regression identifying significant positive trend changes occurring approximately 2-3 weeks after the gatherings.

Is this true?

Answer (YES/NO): YES